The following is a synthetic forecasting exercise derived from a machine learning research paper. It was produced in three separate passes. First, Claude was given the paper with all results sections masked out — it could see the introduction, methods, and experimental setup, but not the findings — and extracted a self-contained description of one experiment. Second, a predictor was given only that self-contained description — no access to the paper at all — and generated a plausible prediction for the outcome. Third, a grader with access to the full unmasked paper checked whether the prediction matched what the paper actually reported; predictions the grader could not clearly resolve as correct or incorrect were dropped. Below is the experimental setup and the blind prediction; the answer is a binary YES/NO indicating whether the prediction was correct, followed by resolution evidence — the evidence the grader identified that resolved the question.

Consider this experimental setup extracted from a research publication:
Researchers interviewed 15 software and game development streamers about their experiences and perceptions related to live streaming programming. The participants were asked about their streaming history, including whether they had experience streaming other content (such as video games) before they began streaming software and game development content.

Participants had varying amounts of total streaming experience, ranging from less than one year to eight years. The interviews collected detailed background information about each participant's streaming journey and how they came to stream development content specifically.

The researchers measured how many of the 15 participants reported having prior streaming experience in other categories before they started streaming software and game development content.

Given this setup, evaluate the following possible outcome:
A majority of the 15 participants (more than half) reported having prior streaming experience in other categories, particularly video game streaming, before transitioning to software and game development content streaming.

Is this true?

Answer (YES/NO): NO